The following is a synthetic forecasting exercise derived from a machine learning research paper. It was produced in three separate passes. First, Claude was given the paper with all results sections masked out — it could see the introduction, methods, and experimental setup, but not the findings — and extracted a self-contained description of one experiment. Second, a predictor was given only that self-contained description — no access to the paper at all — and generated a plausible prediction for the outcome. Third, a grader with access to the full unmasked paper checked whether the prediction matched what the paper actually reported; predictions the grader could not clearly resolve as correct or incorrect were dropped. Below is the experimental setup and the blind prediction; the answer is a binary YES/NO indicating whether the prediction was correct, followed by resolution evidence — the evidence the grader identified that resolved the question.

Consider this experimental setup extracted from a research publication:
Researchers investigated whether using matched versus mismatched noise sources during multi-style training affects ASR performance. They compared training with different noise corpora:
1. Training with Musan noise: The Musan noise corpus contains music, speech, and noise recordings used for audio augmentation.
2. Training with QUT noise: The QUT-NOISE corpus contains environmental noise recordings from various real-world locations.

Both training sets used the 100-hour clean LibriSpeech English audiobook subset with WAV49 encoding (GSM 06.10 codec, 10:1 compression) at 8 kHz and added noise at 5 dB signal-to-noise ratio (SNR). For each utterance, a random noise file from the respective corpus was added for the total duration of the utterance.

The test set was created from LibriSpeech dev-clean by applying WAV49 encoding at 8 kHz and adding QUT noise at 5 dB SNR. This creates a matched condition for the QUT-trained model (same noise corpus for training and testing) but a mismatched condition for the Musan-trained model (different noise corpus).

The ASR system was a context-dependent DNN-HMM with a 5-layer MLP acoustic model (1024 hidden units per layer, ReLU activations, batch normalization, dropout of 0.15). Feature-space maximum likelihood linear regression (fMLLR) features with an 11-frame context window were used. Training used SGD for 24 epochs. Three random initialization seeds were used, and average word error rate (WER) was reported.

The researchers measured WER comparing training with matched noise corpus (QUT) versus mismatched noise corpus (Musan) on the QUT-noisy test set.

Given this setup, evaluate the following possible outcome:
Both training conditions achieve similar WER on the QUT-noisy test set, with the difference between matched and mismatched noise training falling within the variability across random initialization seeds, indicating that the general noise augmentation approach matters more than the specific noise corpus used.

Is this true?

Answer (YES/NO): NO